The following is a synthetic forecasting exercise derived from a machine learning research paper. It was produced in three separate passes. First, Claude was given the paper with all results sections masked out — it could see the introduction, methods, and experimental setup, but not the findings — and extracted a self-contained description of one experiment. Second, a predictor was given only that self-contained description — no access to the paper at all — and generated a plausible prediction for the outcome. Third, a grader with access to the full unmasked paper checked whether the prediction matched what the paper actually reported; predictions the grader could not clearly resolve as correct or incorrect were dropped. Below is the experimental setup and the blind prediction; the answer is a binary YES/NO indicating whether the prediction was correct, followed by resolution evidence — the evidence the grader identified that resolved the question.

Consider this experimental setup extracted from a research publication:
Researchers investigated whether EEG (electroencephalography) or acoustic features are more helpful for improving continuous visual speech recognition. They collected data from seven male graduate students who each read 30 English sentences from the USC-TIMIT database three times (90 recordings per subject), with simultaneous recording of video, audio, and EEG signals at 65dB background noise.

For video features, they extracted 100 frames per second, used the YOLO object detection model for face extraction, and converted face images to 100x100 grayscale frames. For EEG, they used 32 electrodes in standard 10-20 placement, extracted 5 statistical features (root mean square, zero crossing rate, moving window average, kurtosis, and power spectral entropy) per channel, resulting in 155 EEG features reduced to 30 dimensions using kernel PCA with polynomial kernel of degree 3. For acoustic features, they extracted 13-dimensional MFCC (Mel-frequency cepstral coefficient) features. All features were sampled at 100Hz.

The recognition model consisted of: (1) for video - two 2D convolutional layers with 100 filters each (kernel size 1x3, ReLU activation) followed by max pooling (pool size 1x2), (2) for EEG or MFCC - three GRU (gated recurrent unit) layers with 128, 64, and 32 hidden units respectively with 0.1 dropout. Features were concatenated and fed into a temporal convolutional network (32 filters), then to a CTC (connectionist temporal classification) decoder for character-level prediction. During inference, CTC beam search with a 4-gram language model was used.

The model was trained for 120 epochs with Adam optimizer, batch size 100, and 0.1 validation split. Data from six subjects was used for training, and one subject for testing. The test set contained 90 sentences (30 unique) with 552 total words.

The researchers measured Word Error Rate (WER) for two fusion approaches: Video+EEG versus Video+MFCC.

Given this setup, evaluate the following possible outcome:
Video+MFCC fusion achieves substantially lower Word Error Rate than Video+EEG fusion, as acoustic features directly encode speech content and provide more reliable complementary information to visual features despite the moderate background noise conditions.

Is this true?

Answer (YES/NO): NO